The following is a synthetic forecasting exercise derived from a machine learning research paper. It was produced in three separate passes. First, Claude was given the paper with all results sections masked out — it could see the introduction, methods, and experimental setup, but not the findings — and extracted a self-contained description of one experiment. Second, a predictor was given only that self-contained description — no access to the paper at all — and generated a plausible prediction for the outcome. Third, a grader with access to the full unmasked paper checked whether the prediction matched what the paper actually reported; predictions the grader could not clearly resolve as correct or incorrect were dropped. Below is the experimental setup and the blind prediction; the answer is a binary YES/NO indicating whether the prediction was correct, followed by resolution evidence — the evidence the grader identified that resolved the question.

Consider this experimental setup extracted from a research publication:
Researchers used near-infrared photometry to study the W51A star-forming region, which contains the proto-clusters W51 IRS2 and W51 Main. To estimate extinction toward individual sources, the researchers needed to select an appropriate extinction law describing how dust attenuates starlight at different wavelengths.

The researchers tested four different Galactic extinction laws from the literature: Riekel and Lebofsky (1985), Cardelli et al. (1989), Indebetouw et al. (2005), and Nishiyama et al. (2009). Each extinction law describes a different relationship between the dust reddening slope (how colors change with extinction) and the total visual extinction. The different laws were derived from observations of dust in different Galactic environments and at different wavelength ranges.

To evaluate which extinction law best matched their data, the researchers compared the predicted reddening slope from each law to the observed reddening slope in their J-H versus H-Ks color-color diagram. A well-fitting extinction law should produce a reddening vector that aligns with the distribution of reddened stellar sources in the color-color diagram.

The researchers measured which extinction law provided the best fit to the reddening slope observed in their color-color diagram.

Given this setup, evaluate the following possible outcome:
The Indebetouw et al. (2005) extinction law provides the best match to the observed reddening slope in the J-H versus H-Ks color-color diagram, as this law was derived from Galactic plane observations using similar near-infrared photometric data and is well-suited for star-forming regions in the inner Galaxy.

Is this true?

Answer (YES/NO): NO